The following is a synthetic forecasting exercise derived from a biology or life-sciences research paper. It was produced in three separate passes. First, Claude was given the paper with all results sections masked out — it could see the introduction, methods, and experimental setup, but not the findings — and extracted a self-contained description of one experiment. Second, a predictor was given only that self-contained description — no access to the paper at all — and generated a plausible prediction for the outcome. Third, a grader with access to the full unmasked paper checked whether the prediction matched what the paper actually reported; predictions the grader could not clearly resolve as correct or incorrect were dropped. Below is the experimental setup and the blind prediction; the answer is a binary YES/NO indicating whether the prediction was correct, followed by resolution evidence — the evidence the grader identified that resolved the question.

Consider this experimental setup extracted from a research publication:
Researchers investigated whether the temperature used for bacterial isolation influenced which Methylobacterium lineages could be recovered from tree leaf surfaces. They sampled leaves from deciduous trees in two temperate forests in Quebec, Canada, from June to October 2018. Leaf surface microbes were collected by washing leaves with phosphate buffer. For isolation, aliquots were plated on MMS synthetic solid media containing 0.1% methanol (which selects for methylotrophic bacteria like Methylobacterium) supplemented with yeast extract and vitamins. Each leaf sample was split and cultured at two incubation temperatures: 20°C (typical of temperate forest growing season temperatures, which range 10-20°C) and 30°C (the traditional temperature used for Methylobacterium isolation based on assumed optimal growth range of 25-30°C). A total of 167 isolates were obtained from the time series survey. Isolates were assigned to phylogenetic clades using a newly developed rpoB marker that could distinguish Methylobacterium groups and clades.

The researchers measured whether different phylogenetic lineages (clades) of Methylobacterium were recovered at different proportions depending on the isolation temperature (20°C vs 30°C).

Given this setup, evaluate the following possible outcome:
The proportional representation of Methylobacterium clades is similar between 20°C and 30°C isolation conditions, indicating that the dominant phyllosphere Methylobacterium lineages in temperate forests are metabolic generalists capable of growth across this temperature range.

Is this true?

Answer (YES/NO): NO